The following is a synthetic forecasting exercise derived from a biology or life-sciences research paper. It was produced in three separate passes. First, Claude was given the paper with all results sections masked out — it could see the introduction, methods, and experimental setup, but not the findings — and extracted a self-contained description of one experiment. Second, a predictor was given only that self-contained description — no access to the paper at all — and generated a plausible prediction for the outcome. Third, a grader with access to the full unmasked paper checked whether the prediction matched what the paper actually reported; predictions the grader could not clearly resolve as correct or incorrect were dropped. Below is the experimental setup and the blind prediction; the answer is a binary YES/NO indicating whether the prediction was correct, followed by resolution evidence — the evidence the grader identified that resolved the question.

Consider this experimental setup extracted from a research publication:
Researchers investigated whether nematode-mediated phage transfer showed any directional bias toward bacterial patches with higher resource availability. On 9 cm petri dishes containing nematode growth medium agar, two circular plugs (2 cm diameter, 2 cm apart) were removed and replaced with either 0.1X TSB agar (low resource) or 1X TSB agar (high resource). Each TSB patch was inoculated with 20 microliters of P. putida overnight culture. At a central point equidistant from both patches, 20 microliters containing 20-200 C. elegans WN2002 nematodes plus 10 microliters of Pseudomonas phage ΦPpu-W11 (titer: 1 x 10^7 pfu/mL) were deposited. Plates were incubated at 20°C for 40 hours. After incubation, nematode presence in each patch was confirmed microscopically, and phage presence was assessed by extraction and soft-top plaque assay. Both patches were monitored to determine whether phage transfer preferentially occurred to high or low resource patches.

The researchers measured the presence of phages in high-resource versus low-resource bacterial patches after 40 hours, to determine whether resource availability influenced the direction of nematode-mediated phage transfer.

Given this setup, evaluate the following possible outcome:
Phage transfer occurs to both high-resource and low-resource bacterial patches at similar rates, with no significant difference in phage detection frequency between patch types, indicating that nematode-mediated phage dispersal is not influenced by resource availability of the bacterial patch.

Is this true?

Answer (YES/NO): YES